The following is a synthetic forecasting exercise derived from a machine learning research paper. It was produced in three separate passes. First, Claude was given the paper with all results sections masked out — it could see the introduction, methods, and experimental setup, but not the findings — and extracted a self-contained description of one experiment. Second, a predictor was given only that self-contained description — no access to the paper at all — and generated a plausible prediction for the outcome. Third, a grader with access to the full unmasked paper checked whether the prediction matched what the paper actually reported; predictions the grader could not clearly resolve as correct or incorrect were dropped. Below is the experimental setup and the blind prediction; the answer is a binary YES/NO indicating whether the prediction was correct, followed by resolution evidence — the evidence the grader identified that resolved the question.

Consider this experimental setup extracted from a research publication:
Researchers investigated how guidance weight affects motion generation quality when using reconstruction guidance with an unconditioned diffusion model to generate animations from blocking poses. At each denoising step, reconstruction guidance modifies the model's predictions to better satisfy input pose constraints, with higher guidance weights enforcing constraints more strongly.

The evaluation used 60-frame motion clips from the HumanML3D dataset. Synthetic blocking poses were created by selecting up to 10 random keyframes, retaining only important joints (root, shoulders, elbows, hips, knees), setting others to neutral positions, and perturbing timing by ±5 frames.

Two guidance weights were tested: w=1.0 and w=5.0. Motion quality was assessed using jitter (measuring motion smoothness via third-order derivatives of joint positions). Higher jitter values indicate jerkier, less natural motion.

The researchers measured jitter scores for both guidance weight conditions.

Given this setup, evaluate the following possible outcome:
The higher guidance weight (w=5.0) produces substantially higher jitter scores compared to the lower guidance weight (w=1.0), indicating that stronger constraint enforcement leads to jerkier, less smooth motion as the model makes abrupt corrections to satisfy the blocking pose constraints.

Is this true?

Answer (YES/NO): YES